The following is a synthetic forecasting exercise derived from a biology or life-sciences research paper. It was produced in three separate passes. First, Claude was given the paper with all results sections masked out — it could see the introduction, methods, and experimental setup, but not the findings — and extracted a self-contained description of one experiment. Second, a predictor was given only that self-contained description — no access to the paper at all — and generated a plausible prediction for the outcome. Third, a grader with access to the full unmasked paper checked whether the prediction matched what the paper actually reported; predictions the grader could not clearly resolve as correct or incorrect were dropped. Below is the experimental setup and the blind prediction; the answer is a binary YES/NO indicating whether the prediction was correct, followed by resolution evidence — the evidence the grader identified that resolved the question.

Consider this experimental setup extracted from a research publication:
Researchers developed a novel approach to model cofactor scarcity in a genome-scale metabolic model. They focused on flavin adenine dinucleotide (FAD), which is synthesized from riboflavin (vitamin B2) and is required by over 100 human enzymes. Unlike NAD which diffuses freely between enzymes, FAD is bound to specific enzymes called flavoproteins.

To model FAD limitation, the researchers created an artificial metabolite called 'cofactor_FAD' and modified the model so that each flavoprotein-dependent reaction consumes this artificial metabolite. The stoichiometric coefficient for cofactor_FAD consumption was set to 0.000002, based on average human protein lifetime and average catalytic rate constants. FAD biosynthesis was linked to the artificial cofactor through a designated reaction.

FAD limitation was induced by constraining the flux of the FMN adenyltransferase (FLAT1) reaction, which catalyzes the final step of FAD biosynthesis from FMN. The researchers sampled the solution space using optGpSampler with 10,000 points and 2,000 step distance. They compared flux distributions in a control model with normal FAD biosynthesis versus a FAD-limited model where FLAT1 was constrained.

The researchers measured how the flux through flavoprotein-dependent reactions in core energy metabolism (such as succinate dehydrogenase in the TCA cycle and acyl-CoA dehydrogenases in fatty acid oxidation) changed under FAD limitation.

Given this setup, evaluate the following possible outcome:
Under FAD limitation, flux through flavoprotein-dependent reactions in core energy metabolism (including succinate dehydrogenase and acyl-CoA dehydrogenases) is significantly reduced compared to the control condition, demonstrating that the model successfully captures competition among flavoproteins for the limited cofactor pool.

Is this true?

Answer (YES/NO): YES